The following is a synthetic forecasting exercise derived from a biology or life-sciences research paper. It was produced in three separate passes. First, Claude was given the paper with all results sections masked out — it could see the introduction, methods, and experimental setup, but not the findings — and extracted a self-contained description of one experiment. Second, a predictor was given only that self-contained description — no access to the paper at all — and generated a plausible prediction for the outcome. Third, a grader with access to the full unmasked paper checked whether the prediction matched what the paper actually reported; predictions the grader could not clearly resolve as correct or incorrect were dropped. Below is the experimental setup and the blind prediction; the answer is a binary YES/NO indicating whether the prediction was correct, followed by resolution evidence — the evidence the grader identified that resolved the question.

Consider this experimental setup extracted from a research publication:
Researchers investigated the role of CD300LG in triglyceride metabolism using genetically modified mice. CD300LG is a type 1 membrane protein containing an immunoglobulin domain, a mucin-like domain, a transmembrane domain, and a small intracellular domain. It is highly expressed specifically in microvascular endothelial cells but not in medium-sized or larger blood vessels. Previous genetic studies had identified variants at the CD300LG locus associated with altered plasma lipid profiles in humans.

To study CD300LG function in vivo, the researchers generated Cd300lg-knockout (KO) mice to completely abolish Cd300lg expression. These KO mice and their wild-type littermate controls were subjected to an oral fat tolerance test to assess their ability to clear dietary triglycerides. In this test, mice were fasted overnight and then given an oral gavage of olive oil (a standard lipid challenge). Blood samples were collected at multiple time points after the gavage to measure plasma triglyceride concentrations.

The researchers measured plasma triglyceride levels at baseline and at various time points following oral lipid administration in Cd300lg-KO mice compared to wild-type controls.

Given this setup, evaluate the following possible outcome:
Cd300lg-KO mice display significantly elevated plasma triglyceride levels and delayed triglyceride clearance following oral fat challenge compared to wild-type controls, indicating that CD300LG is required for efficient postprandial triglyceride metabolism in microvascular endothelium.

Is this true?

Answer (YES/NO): YES